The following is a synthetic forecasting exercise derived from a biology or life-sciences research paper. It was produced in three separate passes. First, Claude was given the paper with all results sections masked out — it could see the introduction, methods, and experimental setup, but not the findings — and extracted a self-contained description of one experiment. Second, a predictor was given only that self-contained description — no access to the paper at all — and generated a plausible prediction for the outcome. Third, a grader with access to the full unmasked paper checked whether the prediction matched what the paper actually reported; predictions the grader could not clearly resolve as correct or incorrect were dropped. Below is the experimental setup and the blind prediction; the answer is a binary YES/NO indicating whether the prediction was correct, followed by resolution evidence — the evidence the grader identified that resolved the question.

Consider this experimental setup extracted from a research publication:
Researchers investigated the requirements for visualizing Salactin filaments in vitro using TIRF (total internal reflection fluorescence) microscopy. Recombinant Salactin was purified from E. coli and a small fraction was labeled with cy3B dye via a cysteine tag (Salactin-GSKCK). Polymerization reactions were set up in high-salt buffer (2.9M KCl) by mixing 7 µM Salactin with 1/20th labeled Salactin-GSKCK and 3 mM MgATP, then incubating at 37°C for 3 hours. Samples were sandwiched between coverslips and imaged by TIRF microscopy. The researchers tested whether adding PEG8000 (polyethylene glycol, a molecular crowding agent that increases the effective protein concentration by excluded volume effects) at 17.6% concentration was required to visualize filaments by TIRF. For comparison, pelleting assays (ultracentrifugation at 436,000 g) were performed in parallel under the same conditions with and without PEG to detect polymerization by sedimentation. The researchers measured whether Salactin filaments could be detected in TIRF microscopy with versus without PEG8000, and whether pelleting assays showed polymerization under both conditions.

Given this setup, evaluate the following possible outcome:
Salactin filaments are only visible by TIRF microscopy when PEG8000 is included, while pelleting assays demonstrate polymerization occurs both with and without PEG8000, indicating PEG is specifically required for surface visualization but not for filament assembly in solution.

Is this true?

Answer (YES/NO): YES